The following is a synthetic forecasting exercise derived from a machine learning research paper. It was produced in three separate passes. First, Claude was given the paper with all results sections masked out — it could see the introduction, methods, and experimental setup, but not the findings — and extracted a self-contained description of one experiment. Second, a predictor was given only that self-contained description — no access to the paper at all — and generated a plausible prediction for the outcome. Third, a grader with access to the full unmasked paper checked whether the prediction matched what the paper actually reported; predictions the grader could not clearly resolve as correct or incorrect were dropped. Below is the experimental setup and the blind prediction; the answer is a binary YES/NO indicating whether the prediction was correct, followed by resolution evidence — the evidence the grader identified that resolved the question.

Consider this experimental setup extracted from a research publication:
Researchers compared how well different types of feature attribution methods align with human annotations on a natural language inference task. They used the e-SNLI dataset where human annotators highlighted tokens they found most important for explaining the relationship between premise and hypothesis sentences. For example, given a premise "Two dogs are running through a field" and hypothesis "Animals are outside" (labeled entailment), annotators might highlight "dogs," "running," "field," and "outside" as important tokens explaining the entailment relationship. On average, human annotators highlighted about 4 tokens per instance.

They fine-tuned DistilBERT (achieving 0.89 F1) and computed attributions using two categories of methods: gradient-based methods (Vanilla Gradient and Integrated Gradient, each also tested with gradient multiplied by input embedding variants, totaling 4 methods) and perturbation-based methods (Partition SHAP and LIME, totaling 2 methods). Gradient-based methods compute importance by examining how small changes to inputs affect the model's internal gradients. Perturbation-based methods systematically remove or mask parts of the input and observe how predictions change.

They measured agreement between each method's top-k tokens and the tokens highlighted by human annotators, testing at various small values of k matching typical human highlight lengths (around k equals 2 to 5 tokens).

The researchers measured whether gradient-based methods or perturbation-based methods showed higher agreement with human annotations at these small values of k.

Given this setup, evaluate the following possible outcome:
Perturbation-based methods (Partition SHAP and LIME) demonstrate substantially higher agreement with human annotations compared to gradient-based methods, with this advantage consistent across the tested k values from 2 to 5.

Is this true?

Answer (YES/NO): NO